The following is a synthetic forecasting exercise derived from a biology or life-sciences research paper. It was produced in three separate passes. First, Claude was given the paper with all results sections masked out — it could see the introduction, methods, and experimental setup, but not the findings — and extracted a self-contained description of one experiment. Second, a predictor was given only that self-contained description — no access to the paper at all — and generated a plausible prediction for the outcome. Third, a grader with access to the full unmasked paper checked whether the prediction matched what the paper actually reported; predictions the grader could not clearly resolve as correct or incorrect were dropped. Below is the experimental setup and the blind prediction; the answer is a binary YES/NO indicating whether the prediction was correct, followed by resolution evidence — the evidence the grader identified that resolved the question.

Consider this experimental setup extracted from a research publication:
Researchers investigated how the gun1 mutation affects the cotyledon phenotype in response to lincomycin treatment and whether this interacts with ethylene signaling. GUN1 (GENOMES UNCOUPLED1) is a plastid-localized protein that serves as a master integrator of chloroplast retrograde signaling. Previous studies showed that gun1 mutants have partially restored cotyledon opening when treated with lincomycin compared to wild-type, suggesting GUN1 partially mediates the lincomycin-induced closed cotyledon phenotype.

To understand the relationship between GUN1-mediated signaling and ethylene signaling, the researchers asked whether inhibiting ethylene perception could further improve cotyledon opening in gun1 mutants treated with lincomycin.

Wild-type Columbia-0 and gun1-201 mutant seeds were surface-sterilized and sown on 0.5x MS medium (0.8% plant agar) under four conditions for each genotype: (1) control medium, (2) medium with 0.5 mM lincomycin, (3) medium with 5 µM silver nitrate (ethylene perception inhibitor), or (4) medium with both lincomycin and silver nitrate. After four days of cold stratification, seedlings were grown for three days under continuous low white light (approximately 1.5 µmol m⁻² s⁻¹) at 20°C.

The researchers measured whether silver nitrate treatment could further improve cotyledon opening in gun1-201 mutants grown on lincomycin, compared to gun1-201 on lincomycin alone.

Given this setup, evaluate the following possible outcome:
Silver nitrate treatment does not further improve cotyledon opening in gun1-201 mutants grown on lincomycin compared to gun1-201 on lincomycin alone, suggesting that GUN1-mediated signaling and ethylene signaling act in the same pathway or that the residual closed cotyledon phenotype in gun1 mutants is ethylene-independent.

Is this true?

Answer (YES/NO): NO